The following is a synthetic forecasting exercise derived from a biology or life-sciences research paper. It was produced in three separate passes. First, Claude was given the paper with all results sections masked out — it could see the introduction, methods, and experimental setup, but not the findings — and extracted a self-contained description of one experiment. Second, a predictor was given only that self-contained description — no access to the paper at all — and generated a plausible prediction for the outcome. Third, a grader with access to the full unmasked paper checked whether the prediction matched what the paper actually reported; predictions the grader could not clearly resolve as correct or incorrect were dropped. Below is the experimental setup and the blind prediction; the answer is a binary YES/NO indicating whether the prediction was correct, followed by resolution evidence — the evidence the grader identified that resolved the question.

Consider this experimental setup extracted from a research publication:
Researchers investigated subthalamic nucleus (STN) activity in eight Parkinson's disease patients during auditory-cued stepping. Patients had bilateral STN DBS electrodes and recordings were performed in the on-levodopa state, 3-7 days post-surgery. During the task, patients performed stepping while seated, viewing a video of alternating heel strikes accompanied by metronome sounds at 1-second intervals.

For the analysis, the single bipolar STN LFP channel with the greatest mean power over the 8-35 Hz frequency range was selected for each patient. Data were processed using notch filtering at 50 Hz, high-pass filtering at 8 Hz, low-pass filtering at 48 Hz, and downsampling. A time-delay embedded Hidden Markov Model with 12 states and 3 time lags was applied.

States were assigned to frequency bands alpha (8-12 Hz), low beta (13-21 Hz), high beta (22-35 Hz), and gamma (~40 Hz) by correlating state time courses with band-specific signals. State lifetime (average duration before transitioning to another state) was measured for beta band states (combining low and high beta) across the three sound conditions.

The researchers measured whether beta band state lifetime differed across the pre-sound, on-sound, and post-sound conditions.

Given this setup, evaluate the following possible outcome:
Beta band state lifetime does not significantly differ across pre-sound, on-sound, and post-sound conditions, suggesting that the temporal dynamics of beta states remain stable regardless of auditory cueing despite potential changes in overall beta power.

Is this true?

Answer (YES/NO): NO